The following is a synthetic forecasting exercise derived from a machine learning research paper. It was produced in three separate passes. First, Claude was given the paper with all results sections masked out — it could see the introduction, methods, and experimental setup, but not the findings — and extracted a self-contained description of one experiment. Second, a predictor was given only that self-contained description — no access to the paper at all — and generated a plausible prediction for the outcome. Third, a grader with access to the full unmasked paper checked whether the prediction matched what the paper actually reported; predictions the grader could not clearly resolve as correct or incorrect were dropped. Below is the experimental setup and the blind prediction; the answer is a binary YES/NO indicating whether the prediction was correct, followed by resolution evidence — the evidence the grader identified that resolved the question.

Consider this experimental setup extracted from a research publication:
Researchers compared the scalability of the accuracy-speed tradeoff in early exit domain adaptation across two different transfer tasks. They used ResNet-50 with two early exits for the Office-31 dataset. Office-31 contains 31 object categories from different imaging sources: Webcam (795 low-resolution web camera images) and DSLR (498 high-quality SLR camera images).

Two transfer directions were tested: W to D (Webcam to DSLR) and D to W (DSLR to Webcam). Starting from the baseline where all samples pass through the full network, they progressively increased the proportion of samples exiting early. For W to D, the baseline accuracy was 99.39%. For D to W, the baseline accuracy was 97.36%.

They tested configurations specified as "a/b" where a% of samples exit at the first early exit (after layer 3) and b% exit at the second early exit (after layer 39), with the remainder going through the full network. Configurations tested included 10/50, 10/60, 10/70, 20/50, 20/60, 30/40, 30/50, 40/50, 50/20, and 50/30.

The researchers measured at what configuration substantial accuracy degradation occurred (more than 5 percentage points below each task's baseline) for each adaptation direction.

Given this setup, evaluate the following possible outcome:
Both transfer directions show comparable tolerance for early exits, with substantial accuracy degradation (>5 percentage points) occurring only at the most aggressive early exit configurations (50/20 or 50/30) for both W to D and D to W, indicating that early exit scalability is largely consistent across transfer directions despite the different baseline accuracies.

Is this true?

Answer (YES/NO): NO